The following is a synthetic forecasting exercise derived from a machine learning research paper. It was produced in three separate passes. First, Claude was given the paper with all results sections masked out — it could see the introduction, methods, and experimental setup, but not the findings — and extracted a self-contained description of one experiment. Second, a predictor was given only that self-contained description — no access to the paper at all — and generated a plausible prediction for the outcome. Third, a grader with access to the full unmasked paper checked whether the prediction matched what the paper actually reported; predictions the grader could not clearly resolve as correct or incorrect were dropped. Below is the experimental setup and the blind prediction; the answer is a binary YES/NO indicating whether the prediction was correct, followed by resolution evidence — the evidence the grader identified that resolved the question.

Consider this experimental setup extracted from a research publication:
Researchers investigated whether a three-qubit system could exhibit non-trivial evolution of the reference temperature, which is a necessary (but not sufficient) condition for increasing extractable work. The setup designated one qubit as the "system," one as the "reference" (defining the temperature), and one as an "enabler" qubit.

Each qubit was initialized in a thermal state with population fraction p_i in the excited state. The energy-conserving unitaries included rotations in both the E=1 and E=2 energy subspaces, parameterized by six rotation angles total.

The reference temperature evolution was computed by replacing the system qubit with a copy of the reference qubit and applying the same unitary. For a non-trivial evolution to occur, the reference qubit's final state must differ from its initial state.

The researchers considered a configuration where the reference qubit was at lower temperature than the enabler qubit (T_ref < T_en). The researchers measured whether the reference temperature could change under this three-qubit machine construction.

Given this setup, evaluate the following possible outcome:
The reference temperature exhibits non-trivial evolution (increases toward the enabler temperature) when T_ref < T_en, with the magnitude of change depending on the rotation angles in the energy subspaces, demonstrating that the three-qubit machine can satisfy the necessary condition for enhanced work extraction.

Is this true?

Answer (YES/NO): YES